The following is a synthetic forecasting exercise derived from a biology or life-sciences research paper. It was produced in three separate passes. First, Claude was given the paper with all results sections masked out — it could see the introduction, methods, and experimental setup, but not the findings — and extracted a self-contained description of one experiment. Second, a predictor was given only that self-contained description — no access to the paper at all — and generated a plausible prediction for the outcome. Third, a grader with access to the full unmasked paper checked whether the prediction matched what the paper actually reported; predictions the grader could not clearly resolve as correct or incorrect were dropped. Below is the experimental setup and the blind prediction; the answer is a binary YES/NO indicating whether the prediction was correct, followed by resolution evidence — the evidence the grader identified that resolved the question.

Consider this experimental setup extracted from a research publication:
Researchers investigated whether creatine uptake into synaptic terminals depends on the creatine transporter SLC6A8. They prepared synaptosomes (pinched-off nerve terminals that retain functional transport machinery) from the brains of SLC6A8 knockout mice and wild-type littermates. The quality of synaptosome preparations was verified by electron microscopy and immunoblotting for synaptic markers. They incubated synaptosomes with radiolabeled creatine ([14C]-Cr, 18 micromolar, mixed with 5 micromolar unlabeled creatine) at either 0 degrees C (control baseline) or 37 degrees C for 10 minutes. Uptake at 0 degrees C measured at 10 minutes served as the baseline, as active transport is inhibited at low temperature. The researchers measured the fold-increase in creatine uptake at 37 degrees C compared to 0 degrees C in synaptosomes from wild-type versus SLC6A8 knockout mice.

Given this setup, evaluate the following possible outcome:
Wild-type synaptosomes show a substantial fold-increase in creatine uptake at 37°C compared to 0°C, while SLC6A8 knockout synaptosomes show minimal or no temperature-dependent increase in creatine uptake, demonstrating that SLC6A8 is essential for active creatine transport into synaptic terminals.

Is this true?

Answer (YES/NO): NO